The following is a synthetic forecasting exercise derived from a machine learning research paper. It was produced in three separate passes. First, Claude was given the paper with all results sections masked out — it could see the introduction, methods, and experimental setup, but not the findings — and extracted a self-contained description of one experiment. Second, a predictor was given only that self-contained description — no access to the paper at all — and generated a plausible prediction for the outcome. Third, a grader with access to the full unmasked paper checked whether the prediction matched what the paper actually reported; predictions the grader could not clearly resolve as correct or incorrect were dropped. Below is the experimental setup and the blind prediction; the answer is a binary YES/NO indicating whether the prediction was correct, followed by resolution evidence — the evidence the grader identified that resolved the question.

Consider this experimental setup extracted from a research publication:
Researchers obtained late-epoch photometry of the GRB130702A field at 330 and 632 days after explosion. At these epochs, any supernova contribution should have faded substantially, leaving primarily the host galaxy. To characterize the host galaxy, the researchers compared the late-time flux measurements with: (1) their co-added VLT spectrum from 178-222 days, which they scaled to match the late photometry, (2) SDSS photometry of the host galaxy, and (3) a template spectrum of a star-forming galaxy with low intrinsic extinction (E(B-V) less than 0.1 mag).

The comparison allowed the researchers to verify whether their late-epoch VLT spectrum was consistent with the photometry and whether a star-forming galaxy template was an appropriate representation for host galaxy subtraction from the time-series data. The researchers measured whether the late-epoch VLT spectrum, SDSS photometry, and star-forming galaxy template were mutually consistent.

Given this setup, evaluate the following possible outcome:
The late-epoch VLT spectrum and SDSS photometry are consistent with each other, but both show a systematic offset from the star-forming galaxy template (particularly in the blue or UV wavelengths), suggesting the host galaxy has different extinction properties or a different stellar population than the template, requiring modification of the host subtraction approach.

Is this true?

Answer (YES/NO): NO